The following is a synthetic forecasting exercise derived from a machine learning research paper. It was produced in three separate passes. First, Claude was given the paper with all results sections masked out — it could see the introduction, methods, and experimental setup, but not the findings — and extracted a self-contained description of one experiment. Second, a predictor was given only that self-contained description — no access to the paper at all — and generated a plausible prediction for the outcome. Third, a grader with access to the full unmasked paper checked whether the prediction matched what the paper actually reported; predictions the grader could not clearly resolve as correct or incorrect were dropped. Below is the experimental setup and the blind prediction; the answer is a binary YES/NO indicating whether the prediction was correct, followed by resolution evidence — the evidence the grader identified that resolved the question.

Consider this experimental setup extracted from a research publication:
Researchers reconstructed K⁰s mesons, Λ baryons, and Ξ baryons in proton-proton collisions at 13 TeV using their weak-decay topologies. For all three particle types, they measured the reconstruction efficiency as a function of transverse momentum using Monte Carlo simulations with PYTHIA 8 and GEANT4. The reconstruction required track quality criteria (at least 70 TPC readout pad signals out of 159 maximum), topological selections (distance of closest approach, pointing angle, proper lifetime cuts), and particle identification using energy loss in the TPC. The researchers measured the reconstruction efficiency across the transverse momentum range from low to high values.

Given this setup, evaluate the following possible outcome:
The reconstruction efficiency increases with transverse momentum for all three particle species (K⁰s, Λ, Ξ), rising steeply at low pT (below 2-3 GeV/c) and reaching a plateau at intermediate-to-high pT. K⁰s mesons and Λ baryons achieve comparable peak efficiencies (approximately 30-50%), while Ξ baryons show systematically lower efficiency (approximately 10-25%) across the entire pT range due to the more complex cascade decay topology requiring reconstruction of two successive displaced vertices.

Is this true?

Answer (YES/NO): NO